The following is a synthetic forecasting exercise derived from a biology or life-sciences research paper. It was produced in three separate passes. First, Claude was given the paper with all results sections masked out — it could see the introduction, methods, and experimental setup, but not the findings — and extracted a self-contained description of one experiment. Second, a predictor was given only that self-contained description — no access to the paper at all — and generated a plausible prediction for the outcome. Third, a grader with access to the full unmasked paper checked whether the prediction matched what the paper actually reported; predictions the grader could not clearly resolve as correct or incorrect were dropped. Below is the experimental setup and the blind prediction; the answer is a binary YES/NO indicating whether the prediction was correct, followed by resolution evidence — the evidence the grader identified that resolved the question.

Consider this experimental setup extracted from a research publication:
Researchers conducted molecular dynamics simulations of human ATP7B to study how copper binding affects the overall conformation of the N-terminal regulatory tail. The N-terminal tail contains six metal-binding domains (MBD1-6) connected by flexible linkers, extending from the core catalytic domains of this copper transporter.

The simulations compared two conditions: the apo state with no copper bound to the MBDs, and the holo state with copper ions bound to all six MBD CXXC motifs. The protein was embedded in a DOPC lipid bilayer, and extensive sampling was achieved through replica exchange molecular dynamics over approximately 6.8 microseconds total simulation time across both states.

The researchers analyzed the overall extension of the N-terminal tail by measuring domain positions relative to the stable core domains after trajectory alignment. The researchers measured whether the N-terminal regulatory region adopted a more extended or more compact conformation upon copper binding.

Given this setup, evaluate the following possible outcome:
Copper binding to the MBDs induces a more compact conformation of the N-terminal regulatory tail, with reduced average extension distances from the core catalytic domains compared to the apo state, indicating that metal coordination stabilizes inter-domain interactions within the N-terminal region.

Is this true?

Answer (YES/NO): NO